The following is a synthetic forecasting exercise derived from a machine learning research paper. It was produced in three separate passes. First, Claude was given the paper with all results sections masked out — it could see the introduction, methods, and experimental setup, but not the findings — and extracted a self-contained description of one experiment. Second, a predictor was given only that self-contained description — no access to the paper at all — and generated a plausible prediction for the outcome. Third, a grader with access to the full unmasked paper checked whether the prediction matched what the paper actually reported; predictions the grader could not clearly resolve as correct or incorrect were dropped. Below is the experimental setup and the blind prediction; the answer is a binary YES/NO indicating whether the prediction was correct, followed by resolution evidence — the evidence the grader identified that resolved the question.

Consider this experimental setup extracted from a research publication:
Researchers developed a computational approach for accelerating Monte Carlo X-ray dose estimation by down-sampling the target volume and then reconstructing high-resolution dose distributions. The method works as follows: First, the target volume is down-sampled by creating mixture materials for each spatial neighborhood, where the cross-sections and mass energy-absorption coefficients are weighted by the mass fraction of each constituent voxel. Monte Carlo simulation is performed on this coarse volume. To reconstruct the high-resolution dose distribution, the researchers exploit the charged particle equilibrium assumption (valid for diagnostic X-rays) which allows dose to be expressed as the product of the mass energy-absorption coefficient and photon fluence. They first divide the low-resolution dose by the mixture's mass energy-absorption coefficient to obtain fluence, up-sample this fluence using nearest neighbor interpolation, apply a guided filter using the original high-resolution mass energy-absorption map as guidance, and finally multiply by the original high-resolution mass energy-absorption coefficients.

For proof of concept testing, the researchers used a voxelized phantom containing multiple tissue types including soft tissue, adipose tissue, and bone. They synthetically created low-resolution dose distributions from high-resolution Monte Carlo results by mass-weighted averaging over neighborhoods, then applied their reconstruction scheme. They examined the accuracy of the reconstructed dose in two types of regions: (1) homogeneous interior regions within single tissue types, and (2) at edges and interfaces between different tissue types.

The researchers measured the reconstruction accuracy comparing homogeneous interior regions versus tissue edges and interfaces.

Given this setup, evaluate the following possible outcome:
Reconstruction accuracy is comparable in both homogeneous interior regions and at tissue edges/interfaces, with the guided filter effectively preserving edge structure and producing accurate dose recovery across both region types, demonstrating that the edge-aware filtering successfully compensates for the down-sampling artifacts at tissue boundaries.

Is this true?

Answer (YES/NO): NO